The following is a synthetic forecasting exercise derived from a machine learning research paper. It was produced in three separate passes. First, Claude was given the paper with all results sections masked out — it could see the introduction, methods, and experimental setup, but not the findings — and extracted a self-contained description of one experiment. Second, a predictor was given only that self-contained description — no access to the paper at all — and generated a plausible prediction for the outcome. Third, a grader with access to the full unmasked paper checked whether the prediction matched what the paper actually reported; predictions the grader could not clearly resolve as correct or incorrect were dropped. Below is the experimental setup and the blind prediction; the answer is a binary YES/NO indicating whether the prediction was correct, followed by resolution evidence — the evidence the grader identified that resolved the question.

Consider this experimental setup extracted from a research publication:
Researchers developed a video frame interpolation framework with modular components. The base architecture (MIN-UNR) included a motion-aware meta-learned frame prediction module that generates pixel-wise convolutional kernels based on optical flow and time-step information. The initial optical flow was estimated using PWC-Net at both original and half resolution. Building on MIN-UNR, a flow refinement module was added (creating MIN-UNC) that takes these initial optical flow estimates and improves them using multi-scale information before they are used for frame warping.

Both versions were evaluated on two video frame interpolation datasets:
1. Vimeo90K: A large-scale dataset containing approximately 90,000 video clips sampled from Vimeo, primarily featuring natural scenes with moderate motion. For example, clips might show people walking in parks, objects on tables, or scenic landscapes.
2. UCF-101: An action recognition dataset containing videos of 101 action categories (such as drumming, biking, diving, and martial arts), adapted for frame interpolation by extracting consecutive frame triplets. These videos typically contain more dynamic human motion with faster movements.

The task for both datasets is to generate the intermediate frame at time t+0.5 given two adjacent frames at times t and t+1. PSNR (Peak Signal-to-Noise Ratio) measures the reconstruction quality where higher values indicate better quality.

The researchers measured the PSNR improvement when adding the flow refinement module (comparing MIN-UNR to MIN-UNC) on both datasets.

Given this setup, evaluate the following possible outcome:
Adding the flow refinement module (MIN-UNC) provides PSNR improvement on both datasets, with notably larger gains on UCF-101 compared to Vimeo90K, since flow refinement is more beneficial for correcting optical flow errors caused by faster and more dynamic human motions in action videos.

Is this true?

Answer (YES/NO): YES